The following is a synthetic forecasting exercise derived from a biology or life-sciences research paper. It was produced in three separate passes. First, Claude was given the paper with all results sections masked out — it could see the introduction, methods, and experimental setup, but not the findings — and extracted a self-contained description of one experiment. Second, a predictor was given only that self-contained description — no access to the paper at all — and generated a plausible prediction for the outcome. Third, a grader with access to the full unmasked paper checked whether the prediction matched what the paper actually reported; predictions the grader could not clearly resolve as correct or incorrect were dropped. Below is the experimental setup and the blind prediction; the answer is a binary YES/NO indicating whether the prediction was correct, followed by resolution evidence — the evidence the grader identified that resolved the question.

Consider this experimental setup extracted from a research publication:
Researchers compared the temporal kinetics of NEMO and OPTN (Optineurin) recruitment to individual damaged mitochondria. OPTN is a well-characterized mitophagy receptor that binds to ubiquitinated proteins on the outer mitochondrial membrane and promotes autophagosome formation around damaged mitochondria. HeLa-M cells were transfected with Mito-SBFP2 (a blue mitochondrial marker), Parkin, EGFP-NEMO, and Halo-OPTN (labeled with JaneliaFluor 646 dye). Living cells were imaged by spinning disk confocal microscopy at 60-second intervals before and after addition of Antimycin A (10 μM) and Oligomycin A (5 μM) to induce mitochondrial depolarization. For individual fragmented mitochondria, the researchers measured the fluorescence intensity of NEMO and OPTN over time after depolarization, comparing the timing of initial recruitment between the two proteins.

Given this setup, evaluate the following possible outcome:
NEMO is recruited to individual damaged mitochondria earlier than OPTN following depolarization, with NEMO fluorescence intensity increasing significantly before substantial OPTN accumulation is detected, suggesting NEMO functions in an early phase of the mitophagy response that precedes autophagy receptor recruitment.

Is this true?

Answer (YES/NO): NO